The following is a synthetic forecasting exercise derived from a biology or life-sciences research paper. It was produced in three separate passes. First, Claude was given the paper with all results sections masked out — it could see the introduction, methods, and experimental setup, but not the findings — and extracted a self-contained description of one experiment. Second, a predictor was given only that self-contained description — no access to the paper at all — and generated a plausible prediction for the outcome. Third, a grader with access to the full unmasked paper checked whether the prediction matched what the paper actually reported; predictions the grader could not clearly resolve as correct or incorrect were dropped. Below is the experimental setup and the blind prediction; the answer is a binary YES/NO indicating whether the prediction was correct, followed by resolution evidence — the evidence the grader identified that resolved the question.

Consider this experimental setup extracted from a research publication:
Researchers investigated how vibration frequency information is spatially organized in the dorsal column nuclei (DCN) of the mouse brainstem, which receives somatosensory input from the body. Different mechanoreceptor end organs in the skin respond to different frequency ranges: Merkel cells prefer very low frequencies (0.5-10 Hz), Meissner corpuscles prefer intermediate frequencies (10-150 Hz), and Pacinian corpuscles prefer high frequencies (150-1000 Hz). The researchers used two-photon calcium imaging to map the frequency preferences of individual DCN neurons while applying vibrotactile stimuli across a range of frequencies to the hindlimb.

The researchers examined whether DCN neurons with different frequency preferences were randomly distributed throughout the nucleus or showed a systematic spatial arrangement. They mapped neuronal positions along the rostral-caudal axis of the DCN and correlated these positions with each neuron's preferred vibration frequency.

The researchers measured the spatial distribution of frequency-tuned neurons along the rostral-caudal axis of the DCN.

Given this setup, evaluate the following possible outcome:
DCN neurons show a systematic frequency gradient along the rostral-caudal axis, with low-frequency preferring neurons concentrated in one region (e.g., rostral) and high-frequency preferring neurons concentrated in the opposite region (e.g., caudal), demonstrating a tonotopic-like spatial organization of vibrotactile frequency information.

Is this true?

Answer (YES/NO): YES